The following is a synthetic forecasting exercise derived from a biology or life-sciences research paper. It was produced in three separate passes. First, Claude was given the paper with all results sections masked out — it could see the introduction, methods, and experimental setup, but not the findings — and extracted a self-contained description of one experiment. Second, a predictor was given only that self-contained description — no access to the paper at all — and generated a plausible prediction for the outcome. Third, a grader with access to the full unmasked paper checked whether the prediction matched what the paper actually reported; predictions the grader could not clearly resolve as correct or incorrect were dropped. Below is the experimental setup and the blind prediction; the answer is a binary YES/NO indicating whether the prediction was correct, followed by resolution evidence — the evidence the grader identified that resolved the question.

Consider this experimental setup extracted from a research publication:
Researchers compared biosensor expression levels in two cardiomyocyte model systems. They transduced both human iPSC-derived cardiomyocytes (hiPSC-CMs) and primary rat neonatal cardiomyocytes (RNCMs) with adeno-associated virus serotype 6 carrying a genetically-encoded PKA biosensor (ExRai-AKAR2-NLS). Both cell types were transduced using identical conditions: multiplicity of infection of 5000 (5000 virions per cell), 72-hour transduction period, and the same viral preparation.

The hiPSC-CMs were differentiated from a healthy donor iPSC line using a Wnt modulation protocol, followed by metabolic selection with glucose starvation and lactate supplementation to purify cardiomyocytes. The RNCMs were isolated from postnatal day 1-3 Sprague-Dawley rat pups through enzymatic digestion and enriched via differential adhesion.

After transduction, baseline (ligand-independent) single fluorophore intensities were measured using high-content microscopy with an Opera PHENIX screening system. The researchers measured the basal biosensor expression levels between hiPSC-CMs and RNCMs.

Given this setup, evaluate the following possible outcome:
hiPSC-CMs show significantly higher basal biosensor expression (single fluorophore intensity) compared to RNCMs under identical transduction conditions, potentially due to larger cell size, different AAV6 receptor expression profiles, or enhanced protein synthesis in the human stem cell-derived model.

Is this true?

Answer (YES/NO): YES